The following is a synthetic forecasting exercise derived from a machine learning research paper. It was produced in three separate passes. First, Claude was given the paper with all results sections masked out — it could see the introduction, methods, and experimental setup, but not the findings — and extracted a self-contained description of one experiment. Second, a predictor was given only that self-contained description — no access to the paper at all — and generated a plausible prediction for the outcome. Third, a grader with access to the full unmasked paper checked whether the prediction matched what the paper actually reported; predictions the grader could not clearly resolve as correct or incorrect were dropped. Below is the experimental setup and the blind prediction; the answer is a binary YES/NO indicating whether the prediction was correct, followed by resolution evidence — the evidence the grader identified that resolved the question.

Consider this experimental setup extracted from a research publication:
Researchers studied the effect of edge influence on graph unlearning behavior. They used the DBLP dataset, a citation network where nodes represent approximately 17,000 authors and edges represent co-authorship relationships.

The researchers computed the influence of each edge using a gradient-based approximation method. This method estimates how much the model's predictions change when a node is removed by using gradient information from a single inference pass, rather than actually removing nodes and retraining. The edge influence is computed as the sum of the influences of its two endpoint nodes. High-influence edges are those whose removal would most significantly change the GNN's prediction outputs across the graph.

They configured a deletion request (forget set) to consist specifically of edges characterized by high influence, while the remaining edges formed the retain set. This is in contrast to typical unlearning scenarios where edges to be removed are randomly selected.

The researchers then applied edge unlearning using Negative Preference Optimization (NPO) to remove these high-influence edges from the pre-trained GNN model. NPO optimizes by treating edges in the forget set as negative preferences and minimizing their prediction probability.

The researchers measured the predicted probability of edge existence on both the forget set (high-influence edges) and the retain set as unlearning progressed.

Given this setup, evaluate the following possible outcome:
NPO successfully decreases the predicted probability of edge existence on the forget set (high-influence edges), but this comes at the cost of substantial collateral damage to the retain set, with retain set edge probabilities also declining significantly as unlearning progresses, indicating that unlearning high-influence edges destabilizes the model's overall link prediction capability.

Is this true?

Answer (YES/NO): NO